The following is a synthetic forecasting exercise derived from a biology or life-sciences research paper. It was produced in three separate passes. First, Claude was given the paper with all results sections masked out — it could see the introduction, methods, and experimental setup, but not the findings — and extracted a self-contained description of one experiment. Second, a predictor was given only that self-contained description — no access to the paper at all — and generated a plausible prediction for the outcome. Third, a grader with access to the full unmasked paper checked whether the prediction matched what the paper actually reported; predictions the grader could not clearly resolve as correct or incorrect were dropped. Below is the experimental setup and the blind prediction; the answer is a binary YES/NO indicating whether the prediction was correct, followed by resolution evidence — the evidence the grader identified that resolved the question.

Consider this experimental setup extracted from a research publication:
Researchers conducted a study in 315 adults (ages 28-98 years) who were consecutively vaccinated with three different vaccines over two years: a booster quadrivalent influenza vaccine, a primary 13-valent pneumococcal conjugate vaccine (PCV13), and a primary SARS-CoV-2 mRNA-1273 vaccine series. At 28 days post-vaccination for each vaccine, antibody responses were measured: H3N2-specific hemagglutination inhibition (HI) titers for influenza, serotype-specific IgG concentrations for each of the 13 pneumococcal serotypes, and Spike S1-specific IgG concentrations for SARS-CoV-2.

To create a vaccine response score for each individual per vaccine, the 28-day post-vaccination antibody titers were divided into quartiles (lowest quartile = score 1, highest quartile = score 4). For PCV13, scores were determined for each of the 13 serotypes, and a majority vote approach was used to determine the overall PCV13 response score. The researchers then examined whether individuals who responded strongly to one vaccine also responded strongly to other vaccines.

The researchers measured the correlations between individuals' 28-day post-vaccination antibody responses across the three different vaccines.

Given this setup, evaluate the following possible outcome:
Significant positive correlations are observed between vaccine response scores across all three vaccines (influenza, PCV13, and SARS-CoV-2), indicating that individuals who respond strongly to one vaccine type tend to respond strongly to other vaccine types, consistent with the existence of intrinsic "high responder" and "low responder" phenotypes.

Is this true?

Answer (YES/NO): NO